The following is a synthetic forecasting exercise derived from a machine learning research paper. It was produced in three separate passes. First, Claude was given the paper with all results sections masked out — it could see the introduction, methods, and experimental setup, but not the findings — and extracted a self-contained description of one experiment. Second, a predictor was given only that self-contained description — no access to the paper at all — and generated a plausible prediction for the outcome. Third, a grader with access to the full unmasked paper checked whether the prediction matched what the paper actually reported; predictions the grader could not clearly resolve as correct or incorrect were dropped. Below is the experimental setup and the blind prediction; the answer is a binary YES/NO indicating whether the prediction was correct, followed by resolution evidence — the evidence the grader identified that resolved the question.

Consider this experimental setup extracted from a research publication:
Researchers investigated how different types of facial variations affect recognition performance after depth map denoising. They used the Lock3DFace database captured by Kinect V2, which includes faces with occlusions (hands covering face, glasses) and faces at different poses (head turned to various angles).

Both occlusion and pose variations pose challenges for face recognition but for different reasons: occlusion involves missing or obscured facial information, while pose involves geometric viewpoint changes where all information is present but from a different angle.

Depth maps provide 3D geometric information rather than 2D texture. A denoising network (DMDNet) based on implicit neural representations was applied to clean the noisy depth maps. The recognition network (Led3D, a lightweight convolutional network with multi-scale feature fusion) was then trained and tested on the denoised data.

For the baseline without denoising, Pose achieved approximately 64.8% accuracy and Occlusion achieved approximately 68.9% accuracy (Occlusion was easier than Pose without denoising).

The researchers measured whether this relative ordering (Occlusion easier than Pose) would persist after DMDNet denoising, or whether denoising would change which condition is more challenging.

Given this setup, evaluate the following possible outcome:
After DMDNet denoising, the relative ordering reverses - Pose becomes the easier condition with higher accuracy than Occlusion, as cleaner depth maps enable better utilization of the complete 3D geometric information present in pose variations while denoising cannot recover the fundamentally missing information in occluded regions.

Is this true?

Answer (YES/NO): NO